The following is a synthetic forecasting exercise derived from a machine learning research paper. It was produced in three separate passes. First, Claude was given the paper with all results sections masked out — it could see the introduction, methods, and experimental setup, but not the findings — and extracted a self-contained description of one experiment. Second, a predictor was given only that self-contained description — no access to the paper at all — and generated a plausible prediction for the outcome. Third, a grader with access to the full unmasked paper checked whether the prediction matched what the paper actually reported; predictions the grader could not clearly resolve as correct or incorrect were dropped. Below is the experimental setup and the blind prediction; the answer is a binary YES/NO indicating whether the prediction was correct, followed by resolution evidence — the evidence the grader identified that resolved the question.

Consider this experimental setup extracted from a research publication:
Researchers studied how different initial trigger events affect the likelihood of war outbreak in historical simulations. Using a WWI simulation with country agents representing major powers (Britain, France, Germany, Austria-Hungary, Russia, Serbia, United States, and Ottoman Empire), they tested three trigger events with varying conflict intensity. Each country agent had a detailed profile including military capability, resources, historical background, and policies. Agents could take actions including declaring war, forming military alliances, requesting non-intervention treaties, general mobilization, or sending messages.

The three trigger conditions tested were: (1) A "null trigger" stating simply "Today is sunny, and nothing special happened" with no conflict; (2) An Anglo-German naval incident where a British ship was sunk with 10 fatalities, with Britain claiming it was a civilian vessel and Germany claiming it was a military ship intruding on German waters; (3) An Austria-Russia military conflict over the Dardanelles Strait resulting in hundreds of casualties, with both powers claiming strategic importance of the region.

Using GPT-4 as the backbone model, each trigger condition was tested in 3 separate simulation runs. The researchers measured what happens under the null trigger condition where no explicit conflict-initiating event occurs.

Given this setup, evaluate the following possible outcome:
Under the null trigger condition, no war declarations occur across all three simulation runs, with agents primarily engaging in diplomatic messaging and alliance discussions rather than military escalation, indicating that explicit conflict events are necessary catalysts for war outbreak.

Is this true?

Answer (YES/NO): NO